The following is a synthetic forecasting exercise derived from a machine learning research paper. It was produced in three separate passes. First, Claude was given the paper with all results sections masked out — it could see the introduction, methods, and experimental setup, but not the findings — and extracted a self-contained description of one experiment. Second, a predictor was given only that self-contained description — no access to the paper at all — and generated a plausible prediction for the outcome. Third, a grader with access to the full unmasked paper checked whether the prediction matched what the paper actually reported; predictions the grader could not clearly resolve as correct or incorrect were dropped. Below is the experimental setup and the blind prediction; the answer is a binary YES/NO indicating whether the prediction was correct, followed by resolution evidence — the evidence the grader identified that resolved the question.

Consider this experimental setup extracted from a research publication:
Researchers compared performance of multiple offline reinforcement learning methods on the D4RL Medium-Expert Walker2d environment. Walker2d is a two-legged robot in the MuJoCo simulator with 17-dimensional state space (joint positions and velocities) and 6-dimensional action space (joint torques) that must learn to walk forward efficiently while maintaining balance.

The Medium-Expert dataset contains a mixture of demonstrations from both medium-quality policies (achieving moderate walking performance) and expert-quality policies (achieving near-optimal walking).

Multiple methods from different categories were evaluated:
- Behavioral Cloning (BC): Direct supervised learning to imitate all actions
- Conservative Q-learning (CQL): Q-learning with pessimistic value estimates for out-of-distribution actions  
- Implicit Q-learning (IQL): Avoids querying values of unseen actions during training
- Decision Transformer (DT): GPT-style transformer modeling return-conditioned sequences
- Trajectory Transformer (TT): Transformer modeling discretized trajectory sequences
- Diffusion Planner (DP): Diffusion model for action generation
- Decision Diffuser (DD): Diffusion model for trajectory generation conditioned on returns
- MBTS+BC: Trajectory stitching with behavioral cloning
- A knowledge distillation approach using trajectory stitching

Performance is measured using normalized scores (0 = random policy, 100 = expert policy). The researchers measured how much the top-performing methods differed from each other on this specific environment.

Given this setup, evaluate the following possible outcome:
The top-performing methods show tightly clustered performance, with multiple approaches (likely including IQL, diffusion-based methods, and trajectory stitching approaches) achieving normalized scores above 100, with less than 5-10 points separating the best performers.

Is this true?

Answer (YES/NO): YES